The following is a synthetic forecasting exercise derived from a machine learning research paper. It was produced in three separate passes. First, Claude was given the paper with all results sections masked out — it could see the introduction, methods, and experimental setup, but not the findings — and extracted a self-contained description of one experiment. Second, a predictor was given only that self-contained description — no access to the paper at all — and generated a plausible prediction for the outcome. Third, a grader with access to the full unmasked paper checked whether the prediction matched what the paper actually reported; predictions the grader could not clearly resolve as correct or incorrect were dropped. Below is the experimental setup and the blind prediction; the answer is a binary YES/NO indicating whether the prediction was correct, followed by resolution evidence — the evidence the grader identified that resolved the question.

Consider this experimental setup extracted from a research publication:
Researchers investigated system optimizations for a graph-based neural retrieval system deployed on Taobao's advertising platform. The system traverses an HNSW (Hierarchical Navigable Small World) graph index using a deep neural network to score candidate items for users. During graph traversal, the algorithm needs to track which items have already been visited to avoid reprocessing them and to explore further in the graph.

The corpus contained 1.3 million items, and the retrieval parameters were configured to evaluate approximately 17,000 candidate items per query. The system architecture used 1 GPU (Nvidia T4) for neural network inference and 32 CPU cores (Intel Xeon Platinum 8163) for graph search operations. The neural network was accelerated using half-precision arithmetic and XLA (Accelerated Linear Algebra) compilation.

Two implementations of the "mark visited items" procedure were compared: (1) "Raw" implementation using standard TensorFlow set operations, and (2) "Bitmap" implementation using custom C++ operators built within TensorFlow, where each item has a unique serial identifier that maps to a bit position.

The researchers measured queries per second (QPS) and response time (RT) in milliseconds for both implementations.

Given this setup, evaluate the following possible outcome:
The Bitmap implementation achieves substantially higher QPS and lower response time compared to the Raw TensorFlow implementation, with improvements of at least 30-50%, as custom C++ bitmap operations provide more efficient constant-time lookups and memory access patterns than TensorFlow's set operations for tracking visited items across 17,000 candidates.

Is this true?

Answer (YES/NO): YES